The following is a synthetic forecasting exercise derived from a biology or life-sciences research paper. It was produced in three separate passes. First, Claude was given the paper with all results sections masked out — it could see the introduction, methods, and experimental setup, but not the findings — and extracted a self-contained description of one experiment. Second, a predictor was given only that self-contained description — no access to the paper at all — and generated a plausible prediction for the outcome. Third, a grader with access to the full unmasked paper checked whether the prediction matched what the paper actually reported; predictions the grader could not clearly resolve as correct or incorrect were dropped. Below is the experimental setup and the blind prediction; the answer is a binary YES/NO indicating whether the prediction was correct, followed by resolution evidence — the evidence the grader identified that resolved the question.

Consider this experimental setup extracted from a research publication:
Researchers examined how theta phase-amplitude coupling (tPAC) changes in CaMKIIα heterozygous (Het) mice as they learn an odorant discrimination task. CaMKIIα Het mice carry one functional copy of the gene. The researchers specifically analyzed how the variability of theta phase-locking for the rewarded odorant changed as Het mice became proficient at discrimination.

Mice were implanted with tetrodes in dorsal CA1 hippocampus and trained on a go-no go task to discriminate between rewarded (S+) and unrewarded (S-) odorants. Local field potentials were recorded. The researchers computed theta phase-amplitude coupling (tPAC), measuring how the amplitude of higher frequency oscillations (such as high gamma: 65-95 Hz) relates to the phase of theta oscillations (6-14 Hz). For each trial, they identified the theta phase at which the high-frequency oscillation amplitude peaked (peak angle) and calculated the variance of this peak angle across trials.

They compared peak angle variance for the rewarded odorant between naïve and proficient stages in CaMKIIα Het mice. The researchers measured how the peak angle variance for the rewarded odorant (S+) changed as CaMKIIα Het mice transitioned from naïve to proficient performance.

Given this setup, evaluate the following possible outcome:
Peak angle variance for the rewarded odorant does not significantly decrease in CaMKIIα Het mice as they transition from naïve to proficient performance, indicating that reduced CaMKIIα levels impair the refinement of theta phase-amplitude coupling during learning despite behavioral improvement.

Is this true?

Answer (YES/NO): NO